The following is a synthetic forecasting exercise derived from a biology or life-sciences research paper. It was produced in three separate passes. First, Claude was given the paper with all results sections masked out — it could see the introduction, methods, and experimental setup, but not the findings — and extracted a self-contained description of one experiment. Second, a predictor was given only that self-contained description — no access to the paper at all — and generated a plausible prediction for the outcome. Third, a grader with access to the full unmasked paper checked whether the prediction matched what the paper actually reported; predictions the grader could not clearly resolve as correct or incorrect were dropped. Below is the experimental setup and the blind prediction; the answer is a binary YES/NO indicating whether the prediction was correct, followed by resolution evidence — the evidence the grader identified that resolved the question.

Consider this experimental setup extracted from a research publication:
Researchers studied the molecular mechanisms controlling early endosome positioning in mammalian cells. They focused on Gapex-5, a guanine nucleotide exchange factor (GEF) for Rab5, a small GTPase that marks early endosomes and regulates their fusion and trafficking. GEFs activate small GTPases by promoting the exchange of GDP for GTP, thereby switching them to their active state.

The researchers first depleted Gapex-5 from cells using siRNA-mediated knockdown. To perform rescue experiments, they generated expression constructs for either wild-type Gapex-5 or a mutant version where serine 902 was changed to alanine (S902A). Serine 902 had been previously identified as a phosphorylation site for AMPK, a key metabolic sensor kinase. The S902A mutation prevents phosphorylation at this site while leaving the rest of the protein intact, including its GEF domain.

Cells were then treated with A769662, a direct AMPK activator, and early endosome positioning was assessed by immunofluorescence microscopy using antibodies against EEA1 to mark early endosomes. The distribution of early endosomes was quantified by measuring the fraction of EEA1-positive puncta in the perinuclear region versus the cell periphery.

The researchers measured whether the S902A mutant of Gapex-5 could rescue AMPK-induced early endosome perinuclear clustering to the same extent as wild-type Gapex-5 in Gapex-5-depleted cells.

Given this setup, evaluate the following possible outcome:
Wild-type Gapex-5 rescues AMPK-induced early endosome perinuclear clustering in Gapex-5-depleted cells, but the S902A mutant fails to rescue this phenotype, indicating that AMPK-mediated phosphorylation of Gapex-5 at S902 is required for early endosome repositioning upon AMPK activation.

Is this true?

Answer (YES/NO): YES